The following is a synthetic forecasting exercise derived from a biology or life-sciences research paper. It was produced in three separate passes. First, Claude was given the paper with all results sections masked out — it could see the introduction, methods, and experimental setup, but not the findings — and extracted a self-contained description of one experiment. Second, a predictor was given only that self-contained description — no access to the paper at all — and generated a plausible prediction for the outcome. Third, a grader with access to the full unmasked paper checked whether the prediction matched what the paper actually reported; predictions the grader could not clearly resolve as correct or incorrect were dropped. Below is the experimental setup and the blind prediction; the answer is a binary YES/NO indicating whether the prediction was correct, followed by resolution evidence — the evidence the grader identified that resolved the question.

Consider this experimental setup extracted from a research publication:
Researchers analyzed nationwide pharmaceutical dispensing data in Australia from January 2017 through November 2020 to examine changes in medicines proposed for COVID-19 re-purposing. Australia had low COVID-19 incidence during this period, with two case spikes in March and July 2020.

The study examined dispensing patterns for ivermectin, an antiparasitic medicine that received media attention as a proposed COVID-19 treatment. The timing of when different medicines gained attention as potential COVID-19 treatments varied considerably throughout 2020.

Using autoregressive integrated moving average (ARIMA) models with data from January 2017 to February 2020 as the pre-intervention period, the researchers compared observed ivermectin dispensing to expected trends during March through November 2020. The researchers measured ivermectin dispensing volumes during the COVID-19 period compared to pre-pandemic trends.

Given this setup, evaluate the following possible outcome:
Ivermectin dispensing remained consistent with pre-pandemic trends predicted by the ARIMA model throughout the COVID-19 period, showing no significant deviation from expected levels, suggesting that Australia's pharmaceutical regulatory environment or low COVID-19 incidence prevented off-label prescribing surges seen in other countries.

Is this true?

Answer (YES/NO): NO